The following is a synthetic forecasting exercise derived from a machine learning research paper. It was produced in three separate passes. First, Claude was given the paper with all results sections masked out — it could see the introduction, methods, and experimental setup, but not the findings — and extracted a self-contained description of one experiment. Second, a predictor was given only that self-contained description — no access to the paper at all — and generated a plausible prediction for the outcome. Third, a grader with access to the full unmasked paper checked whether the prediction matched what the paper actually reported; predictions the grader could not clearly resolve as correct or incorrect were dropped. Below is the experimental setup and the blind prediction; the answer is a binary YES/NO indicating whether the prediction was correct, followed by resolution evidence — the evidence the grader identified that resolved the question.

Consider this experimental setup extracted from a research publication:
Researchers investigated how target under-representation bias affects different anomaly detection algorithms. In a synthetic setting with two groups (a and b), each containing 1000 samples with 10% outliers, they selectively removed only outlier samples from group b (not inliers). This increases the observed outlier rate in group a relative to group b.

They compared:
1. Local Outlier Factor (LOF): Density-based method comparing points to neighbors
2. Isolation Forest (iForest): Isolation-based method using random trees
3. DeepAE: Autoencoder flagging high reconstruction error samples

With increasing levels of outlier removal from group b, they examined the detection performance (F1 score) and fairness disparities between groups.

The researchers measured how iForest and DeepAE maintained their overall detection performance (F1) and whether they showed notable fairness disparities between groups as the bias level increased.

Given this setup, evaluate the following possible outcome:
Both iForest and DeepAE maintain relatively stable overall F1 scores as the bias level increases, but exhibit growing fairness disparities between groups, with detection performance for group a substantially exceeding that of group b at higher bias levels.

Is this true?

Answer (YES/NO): NO